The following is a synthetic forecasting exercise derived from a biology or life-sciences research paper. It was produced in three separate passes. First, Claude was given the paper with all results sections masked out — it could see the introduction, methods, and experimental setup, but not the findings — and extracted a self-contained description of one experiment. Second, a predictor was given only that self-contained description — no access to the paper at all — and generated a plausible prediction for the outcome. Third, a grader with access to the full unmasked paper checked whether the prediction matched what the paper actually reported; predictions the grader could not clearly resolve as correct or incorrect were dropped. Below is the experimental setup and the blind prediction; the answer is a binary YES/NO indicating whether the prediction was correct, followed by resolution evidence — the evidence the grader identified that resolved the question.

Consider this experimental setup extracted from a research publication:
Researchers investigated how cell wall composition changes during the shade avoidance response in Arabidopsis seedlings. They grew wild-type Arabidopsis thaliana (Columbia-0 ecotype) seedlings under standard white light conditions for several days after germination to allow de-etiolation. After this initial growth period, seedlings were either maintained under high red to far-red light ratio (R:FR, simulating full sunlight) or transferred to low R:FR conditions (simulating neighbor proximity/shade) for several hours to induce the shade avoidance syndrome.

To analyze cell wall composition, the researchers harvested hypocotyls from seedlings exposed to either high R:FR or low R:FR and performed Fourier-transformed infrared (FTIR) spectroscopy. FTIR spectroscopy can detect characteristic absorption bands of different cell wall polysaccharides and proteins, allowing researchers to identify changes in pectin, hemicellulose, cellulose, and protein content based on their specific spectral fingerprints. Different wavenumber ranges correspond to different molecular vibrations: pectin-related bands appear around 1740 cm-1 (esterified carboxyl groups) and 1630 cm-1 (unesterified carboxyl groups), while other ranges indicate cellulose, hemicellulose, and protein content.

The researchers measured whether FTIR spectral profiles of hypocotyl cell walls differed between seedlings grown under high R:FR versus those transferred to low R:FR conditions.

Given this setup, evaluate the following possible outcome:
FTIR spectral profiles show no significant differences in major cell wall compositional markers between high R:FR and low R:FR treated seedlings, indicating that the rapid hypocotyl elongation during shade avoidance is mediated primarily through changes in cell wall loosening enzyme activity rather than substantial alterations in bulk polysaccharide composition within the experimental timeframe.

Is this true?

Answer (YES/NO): NO